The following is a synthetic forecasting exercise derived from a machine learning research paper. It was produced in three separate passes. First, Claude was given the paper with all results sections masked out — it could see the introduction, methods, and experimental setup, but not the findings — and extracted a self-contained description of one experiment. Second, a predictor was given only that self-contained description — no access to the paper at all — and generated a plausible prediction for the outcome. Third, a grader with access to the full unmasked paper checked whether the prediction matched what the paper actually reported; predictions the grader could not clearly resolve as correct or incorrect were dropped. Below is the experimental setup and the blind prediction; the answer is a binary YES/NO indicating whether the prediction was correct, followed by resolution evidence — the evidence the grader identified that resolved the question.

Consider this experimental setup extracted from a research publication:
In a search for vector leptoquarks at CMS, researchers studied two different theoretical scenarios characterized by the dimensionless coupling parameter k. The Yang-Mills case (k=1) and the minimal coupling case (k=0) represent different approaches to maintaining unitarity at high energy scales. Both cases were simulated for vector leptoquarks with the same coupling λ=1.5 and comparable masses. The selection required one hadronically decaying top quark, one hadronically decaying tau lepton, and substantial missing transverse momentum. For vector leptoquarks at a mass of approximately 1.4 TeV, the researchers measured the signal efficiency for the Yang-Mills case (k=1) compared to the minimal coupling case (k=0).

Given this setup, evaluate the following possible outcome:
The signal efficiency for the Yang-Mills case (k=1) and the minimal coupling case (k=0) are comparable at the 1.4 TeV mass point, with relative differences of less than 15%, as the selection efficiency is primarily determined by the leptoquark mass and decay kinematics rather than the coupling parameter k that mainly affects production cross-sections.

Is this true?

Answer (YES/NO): NO